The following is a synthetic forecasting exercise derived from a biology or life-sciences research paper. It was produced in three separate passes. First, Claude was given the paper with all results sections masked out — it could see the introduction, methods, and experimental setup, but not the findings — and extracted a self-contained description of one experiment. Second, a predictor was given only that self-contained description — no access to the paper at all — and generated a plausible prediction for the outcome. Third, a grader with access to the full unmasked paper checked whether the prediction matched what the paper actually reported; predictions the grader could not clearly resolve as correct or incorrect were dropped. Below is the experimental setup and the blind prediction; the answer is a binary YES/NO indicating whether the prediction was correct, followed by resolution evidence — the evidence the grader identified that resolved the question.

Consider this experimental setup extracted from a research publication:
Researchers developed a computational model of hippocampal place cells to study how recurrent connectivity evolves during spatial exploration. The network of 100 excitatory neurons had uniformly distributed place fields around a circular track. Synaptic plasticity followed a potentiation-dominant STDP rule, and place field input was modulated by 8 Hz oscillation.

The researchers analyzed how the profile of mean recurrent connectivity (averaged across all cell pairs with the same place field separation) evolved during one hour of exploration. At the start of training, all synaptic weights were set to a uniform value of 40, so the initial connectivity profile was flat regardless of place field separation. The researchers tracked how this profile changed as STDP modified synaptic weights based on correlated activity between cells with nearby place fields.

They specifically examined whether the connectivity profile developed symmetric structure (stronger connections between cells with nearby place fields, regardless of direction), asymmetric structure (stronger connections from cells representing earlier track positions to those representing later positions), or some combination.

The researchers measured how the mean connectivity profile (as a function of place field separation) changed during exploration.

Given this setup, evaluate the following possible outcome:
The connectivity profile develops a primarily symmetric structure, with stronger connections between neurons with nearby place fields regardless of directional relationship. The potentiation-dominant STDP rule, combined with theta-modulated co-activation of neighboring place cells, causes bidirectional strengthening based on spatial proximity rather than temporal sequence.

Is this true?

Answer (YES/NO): YES